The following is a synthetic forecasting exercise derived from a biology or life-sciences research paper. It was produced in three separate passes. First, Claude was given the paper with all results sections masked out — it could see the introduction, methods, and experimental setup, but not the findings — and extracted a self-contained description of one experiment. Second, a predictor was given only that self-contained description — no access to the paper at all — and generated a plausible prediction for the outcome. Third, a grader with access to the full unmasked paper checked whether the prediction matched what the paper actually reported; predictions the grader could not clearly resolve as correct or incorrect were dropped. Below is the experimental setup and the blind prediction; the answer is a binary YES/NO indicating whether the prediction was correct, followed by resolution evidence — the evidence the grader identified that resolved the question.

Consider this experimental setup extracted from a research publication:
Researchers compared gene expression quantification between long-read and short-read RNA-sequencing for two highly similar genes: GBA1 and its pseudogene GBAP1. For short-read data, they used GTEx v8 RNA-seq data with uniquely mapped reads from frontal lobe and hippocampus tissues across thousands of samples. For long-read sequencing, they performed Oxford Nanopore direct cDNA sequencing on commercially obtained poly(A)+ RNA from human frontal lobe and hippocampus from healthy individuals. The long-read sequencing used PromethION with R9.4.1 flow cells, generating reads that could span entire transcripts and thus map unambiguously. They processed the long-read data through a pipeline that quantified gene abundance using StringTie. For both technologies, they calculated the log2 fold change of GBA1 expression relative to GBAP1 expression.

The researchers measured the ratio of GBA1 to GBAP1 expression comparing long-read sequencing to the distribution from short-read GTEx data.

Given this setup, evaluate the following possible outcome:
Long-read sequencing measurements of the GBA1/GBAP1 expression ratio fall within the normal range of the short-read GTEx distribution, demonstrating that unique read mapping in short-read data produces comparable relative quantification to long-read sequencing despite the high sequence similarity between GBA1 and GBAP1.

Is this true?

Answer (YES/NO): NO